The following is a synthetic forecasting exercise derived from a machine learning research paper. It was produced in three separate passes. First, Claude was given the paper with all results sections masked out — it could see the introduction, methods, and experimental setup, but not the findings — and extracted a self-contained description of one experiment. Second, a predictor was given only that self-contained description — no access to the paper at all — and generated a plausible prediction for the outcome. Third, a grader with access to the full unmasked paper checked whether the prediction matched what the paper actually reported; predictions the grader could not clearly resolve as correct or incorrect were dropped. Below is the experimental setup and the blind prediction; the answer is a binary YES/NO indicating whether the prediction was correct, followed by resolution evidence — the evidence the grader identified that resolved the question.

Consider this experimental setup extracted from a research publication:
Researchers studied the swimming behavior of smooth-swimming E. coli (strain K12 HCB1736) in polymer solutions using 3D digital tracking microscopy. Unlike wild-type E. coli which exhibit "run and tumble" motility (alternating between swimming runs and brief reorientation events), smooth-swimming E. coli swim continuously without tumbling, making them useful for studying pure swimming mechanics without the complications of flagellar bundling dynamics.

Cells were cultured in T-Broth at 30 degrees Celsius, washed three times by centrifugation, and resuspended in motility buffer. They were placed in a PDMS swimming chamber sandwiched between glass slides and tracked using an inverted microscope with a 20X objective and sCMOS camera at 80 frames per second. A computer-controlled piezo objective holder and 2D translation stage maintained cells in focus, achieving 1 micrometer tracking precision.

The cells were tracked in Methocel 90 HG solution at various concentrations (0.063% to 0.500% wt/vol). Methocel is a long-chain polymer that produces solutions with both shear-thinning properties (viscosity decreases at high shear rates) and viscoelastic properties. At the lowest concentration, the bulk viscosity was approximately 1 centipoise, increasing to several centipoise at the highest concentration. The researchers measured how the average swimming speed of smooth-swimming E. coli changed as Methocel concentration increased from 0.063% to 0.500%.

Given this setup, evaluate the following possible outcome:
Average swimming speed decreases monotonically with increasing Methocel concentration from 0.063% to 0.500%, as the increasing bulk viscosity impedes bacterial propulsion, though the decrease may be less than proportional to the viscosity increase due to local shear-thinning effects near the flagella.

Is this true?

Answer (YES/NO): NO